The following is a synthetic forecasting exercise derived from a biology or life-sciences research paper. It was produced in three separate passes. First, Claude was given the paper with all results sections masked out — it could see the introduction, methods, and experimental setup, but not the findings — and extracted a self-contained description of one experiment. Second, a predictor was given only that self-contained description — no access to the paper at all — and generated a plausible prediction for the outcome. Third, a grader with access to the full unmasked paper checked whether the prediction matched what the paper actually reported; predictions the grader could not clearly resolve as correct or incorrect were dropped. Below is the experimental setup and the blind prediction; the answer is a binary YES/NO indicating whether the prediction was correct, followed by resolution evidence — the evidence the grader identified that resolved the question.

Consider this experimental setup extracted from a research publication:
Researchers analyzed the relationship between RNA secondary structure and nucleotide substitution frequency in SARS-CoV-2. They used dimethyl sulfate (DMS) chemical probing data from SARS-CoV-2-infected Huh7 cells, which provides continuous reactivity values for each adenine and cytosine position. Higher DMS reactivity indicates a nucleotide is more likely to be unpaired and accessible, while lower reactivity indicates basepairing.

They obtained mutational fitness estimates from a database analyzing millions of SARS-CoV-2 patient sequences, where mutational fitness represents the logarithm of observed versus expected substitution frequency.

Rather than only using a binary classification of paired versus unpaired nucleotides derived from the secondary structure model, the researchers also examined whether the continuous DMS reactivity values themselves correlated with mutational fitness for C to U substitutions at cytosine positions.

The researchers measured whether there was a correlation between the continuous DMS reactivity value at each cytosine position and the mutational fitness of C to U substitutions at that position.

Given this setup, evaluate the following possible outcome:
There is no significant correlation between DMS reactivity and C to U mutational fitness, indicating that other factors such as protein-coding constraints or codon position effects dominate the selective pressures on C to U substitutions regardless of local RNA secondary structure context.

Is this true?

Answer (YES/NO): NO